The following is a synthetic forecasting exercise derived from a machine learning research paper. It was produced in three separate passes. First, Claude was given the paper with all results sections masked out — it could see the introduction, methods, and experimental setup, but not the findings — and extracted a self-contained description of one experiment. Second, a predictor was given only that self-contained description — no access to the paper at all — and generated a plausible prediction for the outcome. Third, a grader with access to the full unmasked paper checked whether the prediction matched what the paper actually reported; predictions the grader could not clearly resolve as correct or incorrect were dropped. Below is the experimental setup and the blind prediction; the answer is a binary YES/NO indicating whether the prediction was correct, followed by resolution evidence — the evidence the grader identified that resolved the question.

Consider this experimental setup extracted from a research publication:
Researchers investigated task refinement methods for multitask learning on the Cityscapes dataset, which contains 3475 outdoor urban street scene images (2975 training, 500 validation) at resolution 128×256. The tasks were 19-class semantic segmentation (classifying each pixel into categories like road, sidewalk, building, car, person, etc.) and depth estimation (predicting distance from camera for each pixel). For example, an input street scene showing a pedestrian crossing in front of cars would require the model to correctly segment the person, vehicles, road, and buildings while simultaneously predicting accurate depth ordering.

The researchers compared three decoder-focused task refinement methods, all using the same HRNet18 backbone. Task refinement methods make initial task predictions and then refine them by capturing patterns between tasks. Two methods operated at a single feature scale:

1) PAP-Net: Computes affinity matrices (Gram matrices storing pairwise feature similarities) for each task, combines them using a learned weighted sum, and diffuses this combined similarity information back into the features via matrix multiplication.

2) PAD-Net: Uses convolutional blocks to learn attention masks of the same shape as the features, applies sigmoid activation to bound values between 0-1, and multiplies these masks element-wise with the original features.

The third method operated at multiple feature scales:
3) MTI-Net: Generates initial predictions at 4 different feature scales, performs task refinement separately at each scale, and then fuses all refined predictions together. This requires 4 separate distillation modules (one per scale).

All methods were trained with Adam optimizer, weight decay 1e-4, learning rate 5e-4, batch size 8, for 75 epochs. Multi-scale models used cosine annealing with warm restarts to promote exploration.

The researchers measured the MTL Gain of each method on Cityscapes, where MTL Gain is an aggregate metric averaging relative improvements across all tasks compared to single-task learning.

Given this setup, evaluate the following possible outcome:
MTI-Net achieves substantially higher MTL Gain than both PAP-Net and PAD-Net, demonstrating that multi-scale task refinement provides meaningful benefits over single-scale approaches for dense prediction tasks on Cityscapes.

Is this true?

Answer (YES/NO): NO